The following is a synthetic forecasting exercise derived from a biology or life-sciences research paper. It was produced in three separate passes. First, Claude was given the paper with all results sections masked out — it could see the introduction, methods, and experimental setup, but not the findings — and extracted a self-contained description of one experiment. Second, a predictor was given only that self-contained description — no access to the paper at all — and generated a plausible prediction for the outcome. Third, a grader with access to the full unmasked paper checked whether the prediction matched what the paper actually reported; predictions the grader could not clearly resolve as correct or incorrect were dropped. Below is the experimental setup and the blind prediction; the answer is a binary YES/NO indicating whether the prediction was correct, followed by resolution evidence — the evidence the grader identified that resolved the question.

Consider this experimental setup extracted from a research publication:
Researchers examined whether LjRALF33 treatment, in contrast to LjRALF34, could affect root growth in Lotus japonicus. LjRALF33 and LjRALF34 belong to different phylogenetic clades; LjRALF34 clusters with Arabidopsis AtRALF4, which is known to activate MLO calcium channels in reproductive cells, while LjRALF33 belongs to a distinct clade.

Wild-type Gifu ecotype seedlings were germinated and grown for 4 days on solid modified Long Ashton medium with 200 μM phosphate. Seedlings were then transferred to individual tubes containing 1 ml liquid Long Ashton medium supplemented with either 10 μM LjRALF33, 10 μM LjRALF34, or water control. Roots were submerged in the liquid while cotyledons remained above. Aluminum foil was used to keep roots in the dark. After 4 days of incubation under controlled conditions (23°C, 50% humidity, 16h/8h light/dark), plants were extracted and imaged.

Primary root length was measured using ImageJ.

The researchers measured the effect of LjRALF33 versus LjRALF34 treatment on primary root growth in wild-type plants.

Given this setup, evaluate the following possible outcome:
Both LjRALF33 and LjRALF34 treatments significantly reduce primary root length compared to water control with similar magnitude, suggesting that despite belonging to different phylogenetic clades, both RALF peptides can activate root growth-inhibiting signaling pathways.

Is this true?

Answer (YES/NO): NO